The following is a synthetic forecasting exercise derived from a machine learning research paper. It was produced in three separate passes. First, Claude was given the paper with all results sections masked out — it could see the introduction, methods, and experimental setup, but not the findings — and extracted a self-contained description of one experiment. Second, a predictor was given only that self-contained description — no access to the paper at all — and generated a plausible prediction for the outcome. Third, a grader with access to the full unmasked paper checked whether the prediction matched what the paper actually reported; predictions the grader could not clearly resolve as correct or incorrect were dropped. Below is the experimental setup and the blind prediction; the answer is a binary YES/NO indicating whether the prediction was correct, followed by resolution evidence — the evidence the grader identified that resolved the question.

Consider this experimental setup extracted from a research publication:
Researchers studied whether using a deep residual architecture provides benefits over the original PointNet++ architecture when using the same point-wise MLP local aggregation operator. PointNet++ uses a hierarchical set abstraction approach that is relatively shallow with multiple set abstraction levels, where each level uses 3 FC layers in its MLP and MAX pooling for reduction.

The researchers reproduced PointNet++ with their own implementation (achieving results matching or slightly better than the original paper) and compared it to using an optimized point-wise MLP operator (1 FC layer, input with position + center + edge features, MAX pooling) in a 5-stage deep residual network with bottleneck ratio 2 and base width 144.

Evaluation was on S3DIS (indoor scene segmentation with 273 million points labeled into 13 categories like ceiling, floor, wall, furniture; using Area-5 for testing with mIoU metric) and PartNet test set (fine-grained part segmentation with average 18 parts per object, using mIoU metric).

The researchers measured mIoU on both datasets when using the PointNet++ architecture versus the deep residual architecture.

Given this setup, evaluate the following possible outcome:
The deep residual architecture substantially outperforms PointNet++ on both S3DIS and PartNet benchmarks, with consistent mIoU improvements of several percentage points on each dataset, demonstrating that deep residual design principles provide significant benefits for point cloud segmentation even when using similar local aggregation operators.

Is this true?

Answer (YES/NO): YES